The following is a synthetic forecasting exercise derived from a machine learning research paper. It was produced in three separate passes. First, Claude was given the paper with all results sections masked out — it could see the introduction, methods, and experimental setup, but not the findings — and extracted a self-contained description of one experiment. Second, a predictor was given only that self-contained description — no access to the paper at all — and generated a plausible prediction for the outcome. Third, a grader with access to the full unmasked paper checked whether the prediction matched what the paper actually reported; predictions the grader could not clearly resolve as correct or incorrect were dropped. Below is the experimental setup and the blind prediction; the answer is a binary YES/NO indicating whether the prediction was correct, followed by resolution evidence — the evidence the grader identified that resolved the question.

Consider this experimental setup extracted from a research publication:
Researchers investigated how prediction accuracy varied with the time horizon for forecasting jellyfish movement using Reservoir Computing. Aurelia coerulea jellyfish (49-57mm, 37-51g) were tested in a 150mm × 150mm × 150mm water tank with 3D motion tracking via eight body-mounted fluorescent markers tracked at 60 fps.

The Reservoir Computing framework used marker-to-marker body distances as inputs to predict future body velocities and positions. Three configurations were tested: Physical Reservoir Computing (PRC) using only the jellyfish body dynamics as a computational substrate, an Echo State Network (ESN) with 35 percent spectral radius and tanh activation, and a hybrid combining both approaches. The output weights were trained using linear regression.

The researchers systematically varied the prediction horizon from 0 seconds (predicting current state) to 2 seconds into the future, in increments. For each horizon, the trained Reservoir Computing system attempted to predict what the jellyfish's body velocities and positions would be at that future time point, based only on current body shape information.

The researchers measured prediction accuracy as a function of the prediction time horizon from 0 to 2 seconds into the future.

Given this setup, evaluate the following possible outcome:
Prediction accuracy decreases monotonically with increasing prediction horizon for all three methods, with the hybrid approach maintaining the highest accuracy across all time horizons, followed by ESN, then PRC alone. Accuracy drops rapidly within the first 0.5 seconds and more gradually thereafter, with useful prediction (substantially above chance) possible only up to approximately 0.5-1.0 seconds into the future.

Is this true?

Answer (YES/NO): NO